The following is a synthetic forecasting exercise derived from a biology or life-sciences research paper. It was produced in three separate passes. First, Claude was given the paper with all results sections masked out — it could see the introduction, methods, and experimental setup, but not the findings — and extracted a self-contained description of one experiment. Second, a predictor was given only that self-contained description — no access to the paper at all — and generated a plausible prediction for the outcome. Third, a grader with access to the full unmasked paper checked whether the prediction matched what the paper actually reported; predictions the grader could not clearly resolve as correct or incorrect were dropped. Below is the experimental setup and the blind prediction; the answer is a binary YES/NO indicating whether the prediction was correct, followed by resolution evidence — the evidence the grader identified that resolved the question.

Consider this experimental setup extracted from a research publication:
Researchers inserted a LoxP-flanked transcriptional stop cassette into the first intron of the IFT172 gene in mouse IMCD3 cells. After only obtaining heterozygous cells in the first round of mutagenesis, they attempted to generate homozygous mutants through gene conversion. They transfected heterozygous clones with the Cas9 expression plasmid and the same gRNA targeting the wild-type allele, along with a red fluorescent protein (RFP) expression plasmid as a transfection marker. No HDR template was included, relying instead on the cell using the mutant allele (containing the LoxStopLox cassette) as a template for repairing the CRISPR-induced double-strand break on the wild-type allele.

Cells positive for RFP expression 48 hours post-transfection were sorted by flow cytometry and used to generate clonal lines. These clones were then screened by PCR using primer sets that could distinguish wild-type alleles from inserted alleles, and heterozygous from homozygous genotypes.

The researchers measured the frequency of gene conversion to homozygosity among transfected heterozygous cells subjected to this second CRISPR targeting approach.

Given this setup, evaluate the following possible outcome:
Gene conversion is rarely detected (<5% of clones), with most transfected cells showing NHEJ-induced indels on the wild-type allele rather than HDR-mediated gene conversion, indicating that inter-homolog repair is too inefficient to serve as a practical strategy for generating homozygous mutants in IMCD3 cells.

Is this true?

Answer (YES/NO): NO